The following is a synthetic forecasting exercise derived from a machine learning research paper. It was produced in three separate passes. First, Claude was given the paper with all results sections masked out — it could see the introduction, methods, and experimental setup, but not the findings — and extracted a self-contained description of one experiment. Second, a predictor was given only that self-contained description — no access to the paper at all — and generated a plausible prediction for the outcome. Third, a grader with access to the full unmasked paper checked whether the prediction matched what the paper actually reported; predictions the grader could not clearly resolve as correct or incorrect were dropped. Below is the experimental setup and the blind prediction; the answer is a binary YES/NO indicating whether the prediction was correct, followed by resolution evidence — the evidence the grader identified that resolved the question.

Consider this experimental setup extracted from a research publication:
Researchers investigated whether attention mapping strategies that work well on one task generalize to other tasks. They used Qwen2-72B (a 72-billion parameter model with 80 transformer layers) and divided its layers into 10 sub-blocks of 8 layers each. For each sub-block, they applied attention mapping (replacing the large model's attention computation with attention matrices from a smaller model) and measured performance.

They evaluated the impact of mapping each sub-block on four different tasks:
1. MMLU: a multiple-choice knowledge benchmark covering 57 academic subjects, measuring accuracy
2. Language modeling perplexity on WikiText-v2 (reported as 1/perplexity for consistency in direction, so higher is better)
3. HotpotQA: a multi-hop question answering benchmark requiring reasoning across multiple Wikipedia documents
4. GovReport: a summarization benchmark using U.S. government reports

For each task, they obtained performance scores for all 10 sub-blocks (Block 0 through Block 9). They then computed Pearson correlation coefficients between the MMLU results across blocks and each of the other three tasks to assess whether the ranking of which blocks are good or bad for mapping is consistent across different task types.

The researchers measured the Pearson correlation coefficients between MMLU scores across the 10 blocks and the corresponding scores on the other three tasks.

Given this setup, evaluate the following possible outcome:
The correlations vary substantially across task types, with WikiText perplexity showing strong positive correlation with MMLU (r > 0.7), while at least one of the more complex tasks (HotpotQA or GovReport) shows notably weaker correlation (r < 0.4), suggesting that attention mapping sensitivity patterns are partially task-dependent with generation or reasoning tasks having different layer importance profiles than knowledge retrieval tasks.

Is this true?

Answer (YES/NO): NO